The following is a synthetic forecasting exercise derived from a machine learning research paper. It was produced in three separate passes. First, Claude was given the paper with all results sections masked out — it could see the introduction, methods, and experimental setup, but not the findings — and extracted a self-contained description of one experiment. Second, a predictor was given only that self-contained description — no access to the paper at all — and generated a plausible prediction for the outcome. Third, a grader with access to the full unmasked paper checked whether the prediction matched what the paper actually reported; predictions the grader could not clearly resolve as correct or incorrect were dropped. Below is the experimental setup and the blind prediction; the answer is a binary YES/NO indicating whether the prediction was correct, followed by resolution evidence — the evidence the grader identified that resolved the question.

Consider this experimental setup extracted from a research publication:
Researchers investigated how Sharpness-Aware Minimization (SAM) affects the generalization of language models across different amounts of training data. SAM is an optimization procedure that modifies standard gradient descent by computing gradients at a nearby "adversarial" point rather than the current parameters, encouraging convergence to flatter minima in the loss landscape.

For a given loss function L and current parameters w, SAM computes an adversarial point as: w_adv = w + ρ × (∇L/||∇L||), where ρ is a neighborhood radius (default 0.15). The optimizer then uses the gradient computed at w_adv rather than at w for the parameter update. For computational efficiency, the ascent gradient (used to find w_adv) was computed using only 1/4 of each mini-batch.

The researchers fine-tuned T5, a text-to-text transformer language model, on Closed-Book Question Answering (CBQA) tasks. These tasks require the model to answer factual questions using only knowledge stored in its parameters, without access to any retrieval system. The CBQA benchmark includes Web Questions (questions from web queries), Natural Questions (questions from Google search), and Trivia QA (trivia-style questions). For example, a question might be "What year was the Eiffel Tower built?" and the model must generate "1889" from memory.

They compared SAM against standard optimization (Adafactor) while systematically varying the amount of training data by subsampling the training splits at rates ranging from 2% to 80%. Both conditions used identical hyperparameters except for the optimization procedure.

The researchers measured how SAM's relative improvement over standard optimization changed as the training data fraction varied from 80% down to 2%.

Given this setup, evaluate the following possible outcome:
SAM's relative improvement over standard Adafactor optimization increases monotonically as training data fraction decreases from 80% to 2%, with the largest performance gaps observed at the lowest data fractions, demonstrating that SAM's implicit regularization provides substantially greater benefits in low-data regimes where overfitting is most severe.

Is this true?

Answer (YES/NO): NO